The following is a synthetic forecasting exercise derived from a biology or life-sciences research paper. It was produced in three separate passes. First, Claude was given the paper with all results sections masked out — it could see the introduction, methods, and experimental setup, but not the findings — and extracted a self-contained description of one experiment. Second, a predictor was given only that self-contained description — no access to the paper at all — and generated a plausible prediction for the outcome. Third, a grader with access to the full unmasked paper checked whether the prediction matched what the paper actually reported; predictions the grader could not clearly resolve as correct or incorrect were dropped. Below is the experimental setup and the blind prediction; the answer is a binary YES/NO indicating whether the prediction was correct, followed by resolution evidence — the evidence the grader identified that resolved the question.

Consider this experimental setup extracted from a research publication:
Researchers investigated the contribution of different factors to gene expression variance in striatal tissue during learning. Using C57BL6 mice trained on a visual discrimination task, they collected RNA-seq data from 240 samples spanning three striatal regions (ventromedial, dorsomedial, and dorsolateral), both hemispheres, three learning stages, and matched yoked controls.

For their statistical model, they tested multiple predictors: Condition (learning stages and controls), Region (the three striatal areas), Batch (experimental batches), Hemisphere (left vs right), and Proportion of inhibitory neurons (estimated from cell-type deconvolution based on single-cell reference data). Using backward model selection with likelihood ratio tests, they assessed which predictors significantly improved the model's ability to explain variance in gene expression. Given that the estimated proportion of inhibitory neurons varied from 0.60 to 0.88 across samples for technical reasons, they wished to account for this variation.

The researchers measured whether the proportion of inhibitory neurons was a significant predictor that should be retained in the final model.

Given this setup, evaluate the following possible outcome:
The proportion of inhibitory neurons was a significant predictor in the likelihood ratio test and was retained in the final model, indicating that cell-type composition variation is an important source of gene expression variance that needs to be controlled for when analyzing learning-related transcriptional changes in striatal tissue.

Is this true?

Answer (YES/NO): YES